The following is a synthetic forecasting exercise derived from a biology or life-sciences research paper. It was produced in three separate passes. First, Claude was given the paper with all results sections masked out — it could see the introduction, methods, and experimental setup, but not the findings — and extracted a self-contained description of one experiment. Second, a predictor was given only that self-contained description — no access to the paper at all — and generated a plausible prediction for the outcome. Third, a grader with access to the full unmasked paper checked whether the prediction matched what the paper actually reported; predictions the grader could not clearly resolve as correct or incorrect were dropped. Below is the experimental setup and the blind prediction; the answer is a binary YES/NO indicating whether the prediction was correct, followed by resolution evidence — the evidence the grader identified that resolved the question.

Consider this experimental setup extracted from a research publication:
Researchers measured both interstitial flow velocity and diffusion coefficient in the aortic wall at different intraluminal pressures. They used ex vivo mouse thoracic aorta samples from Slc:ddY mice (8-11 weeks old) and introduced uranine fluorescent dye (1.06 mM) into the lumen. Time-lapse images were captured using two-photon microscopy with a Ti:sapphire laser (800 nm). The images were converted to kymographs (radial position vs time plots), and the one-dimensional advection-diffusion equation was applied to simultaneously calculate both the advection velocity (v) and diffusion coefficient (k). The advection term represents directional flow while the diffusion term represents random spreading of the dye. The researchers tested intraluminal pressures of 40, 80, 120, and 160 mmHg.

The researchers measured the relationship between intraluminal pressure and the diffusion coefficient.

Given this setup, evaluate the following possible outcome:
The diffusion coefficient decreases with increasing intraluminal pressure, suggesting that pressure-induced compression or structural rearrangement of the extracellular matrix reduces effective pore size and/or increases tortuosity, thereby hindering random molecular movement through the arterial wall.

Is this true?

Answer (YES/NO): NO